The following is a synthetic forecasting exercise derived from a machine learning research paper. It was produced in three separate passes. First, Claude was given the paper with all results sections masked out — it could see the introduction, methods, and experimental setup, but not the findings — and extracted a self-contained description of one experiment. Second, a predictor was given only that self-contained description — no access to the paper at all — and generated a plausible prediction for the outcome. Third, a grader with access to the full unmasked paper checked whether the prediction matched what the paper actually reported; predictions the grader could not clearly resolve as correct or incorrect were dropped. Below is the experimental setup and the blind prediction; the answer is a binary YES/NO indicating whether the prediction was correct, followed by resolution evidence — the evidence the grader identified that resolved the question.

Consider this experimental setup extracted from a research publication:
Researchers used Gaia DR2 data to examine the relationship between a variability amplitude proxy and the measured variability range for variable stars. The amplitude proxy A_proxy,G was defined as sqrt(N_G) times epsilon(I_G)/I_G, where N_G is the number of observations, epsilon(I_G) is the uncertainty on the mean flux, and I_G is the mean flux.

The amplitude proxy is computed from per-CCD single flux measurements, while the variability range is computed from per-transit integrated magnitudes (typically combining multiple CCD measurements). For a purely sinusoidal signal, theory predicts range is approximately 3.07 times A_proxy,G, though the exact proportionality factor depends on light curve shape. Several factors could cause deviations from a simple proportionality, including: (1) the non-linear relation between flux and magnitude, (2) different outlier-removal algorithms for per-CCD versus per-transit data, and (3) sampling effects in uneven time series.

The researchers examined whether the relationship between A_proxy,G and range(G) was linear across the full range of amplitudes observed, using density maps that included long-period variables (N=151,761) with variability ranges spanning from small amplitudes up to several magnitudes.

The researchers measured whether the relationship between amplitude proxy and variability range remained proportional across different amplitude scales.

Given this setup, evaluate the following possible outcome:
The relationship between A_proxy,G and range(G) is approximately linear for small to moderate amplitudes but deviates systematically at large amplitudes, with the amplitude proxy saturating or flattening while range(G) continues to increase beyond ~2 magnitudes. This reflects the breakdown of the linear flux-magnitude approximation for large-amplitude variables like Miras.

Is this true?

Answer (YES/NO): NO